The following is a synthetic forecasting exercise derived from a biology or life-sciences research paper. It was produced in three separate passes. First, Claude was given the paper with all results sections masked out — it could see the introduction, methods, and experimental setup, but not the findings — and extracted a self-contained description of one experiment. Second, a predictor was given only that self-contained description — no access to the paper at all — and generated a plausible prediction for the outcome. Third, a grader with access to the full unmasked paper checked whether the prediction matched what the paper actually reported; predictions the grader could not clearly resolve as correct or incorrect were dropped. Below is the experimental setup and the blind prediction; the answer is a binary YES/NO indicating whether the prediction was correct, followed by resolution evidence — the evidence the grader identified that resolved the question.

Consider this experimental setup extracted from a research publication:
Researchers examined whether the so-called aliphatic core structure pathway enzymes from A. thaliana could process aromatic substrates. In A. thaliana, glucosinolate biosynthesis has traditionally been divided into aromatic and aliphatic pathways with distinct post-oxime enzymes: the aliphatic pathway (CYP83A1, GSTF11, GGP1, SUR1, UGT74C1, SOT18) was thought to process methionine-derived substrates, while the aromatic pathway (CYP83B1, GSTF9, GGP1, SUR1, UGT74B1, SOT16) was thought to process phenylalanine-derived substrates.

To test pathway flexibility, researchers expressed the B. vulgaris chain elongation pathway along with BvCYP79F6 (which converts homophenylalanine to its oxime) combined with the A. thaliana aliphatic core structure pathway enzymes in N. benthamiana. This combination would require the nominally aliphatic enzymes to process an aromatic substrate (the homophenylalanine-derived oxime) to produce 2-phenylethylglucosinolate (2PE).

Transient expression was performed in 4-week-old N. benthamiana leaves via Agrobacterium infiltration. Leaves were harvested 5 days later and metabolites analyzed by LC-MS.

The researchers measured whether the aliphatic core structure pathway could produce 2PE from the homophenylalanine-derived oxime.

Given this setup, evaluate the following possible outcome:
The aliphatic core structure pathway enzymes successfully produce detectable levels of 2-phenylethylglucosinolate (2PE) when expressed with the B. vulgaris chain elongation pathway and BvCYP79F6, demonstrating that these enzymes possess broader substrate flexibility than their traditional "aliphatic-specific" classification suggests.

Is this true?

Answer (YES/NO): YES